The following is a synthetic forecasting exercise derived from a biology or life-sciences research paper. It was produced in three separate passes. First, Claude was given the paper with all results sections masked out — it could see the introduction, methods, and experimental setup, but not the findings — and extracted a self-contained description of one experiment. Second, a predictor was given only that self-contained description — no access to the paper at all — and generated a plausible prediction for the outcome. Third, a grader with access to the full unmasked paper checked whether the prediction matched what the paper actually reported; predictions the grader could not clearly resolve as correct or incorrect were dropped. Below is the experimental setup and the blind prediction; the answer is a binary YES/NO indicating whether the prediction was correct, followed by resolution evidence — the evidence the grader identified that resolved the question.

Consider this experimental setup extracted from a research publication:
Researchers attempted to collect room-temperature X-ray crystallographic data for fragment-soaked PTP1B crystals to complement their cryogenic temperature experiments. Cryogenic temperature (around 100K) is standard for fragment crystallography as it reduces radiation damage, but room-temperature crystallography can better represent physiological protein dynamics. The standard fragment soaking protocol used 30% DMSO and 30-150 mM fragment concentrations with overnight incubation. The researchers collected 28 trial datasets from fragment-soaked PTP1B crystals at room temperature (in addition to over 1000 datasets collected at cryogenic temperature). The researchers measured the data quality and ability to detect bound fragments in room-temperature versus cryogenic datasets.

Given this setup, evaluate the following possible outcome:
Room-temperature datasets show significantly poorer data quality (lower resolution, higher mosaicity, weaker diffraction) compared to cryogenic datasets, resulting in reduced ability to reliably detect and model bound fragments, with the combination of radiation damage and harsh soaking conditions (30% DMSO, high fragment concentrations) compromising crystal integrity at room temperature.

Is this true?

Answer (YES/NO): YES